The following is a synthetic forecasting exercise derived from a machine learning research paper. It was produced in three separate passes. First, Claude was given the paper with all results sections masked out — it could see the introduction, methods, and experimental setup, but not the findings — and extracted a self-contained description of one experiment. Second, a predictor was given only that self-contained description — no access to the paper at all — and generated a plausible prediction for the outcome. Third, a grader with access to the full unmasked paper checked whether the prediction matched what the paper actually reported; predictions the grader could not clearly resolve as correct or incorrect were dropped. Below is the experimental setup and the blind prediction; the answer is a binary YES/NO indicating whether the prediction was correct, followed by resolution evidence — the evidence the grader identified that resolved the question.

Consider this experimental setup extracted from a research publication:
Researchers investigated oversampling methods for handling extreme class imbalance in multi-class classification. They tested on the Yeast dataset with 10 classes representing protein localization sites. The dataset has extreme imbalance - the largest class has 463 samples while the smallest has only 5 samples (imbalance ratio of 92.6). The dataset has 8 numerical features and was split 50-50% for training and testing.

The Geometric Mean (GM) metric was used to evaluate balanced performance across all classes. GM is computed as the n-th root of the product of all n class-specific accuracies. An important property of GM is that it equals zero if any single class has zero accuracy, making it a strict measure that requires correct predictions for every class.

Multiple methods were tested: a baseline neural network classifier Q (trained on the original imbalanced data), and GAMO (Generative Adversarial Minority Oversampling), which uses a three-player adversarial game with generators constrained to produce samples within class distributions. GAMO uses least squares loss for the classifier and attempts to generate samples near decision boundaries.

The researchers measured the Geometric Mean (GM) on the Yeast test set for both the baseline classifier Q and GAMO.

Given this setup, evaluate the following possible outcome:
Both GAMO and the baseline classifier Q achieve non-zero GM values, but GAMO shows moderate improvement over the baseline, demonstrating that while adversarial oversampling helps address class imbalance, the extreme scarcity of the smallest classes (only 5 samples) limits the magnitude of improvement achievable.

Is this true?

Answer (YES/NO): NO